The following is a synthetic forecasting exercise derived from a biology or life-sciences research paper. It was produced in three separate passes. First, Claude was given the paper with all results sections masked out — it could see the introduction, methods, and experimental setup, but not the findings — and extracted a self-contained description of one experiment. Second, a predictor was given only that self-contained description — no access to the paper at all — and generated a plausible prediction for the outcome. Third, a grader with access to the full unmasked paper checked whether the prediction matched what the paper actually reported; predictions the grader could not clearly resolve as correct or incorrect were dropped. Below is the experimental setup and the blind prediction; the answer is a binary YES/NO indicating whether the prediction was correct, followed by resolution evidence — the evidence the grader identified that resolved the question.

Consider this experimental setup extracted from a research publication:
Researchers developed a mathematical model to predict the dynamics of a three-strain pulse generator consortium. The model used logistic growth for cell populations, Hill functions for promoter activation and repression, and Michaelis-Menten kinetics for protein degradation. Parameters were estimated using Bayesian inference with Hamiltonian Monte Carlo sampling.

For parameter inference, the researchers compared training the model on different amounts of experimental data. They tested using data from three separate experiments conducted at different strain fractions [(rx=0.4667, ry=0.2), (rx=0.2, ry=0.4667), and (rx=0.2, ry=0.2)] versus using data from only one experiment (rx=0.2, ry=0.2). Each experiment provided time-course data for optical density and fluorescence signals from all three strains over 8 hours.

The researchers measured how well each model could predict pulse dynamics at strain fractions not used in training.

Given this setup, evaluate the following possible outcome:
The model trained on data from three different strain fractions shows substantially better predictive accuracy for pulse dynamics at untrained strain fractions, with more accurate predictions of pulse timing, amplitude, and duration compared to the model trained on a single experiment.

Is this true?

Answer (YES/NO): NO